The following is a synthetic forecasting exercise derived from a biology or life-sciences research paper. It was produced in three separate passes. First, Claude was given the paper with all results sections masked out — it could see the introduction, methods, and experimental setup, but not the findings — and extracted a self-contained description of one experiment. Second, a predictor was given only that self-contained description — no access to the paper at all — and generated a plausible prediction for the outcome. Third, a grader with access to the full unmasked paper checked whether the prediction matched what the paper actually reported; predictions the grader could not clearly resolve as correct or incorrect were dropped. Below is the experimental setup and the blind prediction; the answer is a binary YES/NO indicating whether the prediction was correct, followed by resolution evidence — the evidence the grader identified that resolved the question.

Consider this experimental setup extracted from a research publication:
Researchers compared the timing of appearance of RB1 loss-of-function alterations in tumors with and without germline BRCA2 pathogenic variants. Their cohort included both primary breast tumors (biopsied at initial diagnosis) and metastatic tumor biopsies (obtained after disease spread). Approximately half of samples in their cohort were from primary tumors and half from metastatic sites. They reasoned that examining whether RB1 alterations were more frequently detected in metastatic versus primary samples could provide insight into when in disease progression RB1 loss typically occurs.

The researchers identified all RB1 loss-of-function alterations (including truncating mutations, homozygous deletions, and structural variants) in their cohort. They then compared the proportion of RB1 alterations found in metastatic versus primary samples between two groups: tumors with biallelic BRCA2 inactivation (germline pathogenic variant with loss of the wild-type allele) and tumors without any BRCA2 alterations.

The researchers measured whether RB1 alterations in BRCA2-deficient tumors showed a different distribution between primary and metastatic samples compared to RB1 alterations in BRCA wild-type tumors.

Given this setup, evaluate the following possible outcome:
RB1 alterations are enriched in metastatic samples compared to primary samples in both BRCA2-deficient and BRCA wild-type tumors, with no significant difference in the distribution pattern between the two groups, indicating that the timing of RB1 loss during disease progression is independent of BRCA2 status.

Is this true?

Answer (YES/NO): NO